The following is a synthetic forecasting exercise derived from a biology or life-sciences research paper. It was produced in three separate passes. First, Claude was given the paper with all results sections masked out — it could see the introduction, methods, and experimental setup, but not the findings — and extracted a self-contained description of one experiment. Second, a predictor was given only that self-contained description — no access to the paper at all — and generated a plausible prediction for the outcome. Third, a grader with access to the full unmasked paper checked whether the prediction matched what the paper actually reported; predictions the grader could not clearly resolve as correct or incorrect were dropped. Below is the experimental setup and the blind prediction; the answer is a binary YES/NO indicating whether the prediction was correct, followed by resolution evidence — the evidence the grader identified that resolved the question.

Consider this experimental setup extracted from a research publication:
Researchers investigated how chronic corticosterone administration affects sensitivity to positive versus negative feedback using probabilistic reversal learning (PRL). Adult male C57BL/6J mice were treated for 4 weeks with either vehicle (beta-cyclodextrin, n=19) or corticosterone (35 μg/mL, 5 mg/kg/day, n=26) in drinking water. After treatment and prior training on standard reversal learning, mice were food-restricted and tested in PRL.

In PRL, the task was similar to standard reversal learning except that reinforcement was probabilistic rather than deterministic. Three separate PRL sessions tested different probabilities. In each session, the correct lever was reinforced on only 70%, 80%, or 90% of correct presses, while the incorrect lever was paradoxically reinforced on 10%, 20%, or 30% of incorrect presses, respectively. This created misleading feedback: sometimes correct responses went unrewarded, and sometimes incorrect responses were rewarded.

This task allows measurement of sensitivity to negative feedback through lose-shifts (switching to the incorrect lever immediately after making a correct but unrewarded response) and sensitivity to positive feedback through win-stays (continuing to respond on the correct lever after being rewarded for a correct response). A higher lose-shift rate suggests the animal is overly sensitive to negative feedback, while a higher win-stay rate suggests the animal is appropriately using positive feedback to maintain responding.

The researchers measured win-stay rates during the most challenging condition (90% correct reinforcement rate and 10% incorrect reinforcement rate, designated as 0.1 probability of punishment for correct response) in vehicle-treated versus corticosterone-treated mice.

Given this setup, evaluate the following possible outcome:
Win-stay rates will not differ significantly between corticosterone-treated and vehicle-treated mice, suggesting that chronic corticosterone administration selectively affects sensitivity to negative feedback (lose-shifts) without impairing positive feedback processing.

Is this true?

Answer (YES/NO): NO